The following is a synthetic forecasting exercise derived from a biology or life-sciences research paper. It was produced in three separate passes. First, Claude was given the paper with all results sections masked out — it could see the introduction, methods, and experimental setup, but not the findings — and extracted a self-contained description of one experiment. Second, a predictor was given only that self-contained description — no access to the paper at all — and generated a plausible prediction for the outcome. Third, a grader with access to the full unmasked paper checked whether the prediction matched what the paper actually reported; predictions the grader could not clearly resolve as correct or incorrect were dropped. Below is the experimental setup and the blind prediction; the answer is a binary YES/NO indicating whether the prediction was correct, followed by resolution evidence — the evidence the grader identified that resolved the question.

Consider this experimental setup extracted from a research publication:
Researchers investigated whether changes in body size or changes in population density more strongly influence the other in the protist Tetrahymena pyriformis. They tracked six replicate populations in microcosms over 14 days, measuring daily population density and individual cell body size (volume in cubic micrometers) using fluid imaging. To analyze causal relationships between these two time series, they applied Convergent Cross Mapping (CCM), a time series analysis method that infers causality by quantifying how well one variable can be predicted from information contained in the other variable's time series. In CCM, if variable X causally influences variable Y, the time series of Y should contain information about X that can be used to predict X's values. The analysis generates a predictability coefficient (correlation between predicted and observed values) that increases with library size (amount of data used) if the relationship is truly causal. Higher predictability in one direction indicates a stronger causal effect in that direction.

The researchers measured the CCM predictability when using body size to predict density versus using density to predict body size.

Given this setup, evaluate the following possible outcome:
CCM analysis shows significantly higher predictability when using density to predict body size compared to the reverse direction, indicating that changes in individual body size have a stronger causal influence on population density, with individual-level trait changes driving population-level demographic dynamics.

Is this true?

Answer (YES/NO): NO